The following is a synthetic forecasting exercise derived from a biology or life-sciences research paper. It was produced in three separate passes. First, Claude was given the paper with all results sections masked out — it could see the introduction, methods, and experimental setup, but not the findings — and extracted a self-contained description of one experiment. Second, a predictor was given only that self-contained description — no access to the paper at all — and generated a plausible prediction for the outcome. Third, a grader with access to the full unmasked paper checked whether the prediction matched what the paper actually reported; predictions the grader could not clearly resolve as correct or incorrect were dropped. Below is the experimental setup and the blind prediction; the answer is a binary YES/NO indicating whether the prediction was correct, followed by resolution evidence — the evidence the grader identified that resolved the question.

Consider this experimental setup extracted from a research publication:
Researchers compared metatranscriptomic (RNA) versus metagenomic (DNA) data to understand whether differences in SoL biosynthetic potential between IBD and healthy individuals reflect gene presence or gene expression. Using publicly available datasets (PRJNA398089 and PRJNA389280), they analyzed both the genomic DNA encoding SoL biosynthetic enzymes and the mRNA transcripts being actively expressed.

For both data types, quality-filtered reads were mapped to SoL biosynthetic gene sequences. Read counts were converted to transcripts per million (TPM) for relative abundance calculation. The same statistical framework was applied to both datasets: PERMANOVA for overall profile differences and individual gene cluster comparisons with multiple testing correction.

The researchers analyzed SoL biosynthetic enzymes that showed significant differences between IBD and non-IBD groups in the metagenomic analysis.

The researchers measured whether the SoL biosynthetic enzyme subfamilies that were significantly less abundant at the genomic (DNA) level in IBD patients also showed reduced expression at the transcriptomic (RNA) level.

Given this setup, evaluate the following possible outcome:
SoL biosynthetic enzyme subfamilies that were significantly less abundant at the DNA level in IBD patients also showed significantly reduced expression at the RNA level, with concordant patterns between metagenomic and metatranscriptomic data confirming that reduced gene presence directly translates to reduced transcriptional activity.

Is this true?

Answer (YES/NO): YES